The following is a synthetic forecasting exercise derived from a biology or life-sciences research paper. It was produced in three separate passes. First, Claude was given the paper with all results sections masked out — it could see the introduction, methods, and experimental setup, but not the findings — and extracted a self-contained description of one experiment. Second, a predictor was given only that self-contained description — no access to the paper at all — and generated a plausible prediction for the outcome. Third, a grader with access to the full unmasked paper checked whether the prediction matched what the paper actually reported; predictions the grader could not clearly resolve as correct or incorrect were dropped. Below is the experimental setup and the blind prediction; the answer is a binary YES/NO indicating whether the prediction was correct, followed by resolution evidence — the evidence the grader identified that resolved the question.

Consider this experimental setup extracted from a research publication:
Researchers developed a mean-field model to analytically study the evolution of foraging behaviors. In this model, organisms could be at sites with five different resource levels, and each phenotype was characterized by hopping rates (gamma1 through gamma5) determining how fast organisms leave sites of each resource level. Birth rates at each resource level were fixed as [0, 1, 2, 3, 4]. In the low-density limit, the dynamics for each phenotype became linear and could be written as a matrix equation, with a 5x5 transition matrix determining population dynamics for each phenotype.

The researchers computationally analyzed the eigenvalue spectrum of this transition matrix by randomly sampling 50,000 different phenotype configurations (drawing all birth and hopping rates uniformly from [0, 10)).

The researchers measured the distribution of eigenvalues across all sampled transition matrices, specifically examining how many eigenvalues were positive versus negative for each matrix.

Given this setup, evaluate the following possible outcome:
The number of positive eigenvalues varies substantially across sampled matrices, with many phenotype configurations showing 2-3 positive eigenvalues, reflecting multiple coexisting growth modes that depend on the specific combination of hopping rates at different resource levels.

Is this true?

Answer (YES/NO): NO